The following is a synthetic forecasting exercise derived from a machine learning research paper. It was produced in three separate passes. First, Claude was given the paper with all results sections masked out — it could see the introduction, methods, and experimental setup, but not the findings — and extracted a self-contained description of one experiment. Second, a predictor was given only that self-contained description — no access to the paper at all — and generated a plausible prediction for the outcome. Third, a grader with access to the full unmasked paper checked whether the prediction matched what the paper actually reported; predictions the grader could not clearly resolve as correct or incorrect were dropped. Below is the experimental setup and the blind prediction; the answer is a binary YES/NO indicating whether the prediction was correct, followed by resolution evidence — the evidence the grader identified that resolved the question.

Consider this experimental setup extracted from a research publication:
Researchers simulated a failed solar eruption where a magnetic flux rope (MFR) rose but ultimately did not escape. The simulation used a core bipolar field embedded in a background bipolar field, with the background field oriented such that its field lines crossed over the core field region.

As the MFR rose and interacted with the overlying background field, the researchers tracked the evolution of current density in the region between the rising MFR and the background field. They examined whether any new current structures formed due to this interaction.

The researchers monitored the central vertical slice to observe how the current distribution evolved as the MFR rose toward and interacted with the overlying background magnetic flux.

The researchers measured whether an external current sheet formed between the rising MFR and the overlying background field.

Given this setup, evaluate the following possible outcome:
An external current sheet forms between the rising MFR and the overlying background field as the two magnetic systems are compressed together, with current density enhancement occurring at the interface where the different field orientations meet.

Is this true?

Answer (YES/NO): YES